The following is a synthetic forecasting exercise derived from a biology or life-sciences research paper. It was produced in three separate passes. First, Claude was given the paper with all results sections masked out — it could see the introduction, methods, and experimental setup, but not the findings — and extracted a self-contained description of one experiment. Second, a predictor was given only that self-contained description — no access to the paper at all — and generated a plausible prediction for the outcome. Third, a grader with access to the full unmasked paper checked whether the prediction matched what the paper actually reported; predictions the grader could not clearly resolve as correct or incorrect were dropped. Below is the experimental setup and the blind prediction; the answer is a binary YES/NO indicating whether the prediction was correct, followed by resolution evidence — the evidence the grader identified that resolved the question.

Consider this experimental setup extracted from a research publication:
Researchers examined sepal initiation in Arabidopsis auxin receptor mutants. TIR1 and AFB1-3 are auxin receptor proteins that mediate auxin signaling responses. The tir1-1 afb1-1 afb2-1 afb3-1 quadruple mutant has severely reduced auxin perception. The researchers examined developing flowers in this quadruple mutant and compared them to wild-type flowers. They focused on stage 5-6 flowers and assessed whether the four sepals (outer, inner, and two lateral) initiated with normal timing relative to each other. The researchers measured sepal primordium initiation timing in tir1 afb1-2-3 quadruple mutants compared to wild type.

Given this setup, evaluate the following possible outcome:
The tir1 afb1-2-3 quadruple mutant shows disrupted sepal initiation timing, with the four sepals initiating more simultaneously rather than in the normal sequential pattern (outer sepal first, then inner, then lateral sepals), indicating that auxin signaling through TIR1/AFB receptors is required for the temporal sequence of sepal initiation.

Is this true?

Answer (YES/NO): NO